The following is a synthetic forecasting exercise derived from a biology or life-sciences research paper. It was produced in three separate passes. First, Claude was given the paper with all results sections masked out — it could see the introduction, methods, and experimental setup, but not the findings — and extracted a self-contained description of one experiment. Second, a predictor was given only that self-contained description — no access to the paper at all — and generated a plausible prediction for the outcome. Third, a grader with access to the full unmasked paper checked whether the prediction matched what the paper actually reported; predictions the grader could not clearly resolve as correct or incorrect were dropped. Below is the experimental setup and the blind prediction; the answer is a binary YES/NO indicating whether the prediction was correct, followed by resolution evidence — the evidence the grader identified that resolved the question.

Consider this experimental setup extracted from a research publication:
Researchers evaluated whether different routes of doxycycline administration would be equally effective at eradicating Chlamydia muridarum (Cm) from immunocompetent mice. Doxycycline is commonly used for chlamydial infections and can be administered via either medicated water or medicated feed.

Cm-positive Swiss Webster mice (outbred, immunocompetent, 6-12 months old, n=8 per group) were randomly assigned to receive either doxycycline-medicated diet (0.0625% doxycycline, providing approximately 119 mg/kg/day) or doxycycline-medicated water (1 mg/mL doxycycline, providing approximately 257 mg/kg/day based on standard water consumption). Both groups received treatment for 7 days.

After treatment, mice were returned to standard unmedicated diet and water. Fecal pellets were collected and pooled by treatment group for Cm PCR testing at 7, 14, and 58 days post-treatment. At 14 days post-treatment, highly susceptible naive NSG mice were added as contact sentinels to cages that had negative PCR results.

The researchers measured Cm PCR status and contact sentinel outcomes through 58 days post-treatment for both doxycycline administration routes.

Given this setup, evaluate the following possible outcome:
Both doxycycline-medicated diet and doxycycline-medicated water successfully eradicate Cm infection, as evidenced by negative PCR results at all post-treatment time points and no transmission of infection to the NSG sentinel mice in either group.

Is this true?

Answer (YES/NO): YES